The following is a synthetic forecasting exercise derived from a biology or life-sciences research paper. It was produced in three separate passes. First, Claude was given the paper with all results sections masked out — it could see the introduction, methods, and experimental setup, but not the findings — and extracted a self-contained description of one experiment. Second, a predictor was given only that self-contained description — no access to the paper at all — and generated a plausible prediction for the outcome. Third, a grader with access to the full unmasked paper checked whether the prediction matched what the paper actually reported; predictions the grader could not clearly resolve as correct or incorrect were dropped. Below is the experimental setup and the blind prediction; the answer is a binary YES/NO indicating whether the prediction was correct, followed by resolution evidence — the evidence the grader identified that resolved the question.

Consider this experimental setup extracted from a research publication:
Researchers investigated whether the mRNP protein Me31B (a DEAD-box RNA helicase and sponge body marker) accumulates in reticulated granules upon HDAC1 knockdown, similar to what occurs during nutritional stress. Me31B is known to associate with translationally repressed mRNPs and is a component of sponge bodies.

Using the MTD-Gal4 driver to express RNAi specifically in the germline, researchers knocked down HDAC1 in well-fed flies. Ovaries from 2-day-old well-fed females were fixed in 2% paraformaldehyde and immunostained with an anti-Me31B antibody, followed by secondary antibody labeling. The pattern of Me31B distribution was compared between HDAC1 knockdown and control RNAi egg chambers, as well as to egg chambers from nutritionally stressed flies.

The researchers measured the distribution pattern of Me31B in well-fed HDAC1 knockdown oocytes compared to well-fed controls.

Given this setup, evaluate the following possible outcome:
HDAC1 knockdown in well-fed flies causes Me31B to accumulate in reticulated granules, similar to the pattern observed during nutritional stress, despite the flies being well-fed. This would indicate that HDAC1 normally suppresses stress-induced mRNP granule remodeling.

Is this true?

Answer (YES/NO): YES